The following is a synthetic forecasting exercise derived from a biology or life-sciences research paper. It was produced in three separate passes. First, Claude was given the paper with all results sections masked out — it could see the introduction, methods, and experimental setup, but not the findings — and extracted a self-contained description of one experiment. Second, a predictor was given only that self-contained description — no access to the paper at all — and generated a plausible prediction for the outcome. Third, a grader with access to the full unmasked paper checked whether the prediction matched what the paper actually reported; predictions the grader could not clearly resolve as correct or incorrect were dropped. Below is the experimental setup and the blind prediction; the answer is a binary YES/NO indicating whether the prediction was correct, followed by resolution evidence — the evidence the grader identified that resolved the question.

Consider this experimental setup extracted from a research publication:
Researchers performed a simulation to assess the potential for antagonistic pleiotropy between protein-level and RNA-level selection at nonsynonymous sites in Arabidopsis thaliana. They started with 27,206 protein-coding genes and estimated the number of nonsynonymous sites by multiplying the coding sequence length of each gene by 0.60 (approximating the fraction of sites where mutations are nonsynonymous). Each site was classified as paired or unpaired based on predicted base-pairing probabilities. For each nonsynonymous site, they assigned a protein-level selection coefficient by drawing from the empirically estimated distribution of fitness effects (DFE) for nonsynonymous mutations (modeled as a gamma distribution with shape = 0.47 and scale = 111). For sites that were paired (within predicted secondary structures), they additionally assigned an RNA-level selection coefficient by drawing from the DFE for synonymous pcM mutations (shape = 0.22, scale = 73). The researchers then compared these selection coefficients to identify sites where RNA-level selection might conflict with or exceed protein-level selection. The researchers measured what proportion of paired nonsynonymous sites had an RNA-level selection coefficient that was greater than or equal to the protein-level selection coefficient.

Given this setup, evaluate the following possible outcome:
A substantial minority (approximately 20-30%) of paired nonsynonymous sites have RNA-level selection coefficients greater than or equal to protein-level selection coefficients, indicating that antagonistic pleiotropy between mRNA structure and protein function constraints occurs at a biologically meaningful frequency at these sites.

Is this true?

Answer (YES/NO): NO